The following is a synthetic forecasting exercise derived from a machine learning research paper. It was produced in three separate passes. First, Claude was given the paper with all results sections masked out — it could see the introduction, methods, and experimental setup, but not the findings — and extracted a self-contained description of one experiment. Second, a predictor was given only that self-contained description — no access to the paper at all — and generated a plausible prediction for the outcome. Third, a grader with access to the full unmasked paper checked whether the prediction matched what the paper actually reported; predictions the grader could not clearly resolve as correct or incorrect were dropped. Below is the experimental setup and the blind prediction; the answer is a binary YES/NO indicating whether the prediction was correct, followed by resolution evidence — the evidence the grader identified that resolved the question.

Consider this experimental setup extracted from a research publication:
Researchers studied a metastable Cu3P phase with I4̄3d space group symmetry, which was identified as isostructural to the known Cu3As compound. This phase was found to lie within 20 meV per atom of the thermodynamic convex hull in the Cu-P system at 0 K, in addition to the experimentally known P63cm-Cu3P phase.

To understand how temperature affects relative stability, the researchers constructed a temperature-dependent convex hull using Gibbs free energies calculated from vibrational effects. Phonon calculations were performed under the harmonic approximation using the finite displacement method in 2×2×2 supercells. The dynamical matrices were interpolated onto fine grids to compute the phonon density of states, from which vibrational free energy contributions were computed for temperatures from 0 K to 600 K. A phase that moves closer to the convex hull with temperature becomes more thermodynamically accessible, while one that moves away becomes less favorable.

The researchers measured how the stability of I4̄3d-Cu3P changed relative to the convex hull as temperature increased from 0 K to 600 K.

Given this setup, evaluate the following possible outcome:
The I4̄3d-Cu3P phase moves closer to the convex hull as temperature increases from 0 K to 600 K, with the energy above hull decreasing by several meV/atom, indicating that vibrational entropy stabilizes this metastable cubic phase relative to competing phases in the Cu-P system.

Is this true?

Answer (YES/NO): NO